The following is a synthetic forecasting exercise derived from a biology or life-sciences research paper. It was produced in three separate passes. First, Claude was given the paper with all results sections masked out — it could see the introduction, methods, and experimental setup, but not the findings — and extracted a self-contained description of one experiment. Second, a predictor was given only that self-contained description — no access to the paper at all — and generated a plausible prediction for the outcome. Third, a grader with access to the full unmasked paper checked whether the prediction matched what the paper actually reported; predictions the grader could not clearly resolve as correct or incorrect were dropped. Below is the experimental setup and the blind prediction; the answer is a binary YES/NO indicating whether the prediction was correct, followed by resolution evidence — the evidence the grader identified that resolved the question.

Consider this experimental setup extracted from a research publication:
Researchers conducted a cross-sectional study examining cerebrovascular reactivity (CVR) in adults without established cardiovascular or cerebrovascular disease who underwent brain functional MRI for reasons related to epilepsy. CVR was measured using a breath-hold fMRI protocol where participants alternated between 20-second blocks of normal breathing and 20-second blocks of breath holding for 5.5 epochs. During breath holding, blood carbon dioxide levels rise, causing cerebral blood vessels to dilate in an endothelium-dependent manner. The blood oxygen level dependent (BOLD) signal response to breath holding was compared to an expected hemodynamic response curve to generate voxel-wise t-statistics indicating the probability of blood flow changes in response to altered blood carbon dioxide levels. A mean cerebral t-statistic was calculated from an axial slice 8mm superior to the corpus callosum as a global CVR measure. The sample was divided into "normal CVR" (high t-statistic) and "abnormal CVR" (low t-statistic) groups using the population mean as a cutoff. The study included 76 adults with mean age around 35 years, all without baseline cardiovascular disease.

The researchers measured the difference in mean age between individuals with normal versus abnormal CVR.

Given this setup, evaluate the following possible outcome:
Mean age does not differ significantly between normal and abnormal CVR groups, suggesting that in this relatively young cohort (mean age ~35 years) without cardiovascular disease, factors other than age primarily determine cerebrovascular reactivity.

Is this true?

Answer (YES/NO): NO